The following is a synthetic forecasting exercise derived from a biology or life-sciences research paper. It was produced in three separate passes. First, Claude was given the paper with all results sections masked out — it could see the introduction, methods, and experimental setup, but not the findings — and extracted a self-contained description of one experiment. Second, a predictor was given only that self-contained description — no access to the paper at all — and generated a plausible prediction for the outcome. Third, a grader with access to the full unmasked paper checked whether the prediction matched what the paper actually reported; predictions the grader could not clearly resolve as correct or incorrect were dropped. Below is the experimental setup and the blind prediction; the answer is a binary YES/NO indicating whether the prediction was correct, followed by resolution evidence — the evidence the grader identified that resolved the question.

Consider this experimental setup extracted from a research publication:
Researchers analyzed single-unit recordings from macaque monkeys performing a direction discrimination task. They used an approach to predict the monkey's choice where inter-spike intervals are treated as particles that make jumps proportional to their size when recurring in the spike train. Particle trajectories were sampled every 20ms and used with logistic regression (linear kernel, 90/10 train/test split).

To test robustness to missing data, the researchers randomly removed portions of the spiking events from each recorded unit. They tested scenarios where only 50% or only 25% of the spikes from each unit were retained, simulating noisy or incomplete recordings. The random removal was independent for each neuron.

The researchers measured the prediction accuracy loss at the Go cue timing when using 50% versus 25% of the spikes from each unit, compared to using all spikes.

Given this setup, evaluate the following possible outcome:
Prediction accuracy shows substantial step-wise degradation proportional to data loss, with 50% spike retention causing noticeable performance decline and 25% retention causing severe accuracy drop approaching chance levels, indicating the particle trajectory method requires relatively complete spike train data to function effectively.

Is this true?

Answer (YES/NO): NO